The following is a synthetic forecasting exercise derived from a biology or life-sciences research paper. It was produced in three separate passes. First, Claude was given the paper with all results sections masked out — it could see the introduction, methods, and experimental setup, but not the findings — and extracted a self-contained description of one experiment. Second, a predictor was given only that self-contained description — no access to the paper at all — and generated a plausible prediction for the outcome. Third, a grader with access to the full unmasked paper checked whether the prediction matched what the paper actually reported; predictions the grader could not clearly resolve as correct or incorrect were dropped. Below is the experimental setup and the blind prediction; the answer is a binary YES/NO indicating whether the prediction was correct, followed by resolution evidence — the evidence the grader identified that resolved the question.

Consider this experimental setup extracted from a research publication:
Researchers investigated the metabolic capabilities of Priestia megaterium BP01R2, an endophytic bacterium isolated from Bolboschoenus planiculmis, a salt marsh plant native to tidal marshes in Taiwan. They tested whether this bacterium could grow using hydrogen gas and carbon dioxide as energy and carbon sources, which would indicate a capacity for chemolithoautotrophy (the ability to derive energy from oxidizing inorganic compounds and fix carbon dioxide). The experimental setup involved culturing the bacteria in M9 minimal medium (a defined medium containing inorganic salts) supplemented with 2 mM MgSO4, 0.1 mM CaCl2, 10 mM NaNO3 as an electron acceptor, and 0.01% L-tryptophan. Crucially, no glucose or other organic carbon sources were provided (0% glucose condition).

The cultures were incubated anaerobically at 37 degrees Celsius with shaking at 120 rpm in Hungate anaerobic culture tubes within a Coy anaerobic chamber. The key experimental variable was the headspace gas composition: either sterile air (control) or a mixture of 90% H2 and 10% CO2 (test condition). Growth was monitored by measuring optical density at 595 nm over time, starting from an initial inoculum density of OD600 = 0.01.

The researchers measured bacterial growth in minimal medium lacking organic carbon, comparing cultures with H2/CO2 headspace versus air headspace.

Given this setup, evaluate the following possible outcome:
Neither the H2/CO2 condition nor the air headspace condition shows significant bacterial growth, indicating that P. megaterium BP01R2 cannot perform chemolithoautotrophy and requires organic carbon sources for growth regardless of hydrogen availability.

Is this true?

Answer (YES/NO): NO